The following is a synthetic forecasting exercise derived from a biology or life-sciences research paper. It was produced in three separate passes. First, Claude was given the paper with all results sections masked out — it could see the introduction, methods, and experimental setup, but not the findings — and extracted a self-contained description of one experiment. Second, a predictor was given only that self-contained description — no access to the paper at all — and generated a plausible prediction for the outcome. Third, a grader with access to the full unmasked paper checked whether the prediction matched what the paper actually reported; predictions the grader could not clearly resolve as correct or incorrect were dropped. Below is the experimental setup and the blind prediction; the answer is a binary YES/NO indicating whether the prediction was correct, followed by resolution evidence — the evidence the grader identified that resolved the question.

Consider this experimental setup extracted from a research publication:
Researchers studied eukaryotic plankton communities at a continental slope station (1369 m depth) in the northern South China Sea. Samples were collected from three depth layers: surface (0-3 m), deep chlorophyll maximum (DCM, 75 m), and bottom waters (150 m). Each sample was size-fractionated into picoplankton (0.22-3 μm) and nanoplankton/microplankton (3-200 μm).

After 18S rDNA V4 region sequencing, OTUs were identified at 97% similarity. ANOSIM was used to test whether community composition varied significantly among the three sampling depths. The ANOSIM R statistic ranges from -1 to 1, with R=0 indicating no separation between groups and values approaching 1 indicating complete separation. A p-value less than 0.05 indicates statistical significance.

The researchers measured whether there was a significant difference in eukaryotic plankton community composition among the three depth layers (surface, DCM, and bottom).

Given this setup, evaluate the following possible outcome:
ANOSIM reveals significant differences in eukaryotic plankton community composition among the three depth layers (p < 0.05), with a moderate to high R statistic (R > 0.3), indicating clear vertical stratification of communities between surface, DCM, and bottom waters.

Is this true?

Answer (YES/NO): NO